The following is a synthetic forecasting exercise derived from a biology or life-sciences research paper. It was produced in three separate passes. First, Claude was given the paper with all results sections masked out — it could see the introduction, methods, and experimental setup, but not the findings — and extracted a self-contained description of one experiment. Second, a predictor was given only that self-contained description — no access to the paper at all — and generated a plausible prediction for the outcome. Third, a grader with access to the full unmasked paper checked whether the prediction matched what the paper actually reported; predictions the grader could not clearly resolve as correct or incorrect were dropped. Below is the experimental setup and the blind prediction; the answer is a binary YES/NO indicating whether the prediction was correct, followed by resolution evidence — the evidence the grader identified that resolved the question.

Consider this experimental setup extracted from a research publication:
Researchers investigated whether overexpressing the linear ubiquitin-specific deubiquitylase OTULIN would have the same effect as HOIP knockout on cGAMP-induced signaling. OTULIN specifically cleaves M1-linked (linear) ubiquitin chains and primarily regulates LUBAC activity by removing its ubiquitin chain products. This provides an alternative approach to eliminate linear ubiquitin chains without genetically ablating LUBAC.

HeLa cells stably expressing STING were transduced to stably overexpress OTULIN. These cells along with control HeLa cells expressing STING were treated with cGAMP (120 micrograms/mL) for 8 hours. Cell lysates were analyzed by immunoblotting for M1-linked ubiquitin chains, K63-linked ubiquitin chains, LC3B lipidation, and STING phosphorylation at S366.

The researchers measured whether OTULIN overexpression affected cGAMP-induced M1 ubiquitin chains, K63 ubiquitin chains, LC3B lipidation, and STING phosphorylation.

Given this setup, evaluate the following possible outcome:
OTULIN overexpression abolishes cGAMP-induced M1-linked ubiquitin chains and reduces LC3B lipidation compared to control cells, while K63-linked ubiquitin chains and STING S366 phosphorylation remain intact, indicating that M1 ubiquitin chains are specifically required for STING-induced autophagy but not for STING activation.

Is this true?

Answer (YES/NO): NO